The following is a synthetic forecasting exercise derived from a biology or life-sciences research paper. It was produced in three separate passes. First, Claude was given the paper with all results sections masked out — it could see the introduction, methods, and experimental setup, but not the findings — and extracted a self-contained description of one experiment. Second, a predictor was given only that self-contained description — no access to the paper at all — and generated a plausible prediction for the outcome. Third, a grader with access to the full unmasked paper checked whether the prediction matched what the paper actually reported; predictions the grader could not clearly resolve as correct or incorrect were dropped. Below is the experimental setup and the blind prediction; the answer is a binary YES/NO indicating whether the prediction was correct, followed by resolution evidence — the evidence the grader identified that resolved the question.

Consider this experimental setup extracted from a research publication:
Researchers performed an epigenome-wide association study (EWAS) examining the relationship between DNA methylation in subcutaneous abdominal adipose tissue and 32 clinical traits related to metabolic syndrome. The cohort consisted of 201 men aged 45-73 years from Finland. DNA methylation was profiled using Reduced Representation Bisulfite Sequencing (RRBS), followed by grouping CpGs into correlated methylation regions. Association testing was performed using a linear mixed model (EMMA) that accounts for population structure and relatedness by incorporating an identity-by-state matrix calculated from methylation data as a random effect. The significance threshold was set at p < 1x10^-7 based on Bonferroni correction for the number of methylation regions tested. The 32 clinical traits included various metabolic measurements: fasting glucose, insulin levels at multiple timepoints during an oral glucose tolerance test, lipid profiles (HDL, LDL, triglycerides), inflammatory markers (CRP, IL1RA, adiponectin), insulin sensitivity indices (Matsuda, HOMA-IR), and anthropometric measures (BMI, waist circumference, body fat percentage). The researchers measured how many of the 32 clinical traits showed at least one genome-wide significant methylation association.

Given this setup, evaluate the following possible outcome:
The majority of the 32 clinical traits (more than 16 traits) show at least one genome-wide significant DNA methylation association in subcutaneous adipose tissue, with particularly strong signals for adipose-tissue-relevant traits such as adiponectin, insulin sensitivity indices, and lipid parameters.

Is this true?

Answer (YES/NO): NO